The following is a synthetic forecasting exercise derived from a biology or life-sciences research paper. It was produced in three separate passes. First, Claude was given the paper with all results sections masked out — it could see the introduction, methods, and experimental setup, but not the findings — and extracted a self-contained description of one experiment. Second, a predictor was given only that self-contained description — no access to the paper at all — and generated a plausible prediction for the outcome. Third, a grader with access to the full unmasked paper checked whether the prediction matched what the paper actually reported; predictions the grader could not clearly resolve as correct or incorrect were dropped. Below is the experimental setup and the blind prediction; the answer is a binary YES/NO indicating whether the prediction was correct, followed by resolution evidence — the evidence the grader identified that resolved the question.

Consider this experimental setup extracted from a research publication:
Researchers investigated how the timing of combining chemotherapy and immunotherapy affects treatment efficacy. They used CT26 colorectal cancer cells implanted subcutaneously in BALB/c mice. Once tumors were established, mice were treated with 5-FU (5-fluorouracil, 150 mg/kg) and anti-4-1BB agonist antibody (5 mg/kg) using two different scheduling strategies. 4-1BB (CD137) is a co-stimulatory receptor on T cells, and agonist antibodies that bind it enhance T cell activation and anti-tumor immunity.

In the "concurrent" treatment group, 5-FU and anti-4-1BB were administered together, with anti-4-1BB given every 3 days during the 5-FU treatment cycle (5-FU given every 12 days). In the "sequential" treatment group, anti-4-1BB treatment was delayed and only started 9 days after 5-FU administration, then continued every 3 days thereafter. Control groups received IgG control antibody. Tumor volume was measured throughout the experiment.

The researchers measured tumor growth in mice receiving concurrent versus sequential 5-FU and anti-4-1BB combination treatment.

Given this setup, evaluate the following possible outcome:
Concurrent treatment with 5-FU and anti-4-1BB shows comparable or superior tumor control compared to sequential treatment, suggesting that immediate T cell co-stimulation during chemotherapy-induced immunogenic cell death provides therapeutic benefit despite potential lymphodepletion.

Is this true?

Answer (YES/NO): NO